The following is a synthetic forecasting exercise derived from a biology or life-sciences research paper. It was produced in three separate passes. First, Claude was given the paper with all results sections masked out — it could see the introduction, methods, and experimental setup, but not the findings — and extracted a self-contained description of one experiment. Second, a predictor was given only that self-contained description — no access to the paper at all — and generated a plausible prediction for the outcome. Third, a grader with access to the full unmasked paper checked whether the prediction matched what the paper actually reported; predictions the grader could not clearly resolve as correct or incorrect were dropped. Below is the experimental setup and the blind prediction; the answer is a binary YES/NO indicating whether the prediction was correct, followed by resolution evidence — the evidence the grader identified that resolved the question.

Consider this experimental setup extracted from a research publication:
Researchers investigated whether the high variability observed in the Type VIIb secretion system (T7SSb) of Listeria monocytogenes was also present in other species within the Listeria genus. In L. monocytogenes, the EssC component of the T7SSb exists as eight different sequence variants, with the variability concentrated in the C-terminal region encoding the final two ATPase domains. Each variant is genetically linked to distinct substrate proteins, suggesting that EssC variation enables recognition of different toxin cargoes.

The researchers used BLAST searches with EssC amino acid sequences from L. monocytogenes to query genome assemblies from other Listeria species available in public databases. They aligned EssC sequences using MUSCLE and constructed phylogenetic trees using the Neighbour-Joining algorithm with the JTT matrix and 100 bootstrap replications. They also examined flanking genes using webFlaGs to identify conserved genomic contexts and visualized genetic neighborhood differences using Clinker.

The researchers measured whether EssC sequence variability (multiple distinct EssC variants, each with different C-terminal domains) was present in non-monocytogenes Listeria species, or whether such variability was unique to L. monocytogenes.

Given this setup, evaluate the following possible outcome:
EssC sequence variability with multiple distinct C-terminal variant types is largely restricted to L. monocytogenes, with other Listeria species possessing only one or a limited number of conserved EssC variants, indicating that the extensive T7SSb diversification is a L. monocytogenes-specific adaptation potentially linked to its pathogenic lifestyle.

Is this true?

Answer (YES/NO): NO